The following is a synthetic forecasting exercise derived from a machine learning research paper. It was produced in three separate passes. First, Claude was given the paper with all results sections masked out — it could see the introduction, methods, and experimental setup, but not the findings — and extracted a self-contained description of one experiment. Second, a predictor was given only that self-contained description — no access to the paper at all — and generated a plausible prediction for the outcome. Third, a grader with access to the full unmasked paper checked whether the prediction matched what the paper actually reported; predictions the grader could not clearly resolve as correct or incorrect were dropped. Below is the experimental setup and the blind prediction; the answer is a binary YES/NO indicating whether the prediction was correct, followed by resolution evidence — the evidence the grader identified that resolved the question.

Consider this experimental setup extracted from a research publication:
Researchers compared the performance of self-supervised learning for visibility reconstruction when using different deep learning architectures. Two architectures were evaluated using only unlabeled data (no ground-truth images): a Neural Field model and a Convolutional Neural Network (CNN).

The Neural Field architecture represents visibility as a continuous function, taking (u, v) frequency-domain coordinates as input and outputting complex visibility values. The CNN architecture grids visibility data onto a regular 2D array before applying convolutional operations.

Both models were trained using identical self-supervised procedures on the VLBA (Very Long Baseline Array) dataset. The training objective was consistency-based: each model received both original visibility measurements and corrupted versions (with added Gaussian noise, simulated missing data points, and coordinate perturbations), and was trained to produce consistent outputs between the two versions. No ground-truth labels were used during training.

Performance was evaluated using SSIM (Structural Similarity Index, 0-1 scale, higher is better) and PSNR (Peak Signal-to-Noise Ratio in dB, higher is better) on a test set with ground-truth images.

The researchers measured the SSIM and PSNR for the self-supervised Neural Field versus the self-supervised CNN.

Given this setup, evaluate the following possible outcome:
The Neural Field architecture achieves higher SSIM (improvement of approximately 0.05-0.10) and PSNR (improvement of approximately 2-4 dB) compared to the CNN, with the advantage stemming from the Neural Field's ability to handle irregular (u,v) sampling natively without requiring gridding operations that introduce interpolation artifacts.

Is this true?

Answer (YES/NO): NO